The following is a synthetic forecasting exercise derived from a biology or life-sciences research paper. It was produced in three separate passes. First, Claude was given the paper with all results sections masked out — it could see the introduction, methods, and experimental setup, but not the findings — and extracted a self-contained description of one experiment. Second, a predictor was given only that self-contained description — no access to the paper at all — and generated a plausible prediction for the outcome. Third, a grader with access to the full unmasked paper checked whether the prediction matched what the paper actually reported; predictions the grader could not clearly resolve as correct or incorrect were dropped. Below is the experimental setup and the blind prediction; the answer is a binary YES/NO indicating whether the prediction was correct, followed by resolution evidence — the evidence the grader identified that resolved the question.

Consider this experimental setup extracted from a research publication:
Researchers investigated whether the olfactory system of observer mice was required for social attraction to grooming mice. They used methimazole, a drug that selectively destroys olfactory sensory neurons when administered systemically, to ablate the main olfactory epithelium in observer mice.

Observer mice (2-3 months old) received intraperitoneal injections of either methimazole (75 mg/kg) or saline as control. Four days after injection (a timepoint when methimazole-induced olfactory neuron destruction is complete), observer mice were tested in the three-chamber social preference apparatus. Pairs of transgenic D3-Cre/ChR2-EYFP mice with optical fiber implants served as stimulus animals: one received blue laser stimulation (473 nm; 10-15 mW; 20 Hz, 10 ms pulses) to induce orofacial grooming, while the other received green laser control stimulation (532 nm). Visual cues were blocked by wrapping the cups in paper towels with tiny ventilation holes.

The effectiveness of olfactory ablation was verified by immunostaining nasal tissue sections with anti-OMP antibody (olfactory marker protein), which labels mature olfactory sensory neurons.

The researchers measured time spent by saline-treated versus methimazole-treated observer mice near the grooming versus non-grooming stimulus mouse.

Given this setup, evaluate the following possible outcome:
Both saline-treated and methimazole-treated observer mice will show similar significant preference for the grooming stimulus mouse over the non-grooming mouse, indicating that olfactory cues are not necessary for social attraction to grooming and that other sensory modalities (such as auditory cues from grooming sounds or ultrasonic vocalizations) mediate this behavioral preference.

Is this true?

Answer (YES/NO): NO